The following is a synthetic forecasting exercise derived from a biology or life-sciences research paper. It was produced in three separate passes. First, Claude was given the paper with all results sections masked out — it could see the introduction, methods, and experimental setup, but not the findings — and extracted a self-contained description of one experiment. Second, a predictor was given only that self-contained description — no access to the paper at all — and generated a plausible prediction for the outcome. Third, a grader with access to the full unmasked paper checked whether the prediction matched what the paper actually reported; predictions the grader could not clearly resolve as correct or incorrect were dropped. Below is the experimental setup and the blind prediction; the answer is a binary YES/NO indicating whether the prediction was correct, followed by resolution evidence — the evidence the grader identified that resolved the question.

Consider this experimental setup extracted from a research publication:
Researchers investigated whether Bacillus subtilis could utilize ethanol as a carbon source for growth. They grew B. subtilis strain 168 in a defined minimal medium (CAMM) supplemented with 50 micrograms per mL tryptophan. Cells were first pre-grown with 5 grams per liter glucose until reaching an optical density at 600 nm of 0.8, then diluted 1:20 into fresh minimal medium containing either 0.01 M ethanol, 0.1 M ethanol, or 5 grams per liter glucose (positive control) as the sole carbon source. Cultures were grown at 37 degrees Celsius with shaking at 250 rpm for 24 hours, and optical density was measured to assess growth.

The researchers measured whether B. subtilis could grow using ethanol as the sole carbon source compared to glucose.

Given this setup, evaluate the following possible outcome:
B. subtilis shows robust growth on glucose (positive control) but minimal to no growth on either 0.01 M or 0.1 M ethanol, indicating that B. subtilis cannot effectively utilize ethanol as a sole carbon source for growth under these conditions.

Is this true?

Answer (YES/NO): YES